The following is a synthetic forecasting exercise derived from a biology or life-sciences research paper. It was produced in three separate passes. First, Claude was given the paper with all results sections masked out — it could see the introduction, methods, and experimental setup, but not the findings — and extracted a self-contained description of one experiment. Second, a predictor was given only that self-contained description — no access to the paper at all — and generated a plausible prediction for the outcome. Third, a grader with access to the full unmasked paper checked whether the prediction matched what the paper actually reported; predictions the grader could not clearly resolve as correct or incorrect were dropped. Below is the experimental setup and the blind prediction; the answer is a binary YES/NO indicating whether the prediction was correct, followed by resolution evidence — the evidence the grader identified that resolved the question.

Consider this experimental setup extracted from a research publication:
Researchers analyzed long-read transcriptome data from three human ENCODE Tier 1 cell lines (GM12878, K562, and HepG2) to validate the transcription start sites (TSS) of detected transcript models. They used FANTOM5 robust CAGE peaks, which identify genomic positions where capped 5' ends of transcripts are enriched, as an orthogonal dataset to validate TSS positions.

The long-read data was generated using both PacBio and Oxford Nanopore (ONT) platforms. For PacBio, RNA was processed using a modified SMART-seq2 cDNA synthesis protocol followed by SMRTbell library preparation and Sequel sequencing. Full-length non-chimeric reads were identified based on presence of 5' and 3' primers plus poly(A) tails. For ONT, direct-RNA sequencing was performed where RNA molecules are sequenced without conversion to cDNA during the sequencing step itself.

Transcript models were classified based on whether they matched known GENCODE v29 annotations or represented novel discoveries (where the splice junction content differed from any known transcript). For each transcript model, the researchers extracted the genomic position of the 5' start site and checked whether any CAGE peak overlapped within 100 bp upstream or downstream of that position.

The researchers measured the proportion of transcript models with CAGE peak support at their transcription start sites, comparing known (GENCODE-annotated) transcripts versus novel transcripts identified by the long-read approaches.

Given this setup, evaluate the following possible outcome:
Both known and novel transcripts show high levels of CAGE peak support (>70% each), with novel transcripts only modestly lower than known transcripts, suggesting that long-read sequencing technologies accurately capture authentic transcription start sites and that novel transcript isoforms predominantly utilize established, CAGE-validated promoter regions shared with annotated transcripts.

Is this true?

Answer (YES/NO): NO